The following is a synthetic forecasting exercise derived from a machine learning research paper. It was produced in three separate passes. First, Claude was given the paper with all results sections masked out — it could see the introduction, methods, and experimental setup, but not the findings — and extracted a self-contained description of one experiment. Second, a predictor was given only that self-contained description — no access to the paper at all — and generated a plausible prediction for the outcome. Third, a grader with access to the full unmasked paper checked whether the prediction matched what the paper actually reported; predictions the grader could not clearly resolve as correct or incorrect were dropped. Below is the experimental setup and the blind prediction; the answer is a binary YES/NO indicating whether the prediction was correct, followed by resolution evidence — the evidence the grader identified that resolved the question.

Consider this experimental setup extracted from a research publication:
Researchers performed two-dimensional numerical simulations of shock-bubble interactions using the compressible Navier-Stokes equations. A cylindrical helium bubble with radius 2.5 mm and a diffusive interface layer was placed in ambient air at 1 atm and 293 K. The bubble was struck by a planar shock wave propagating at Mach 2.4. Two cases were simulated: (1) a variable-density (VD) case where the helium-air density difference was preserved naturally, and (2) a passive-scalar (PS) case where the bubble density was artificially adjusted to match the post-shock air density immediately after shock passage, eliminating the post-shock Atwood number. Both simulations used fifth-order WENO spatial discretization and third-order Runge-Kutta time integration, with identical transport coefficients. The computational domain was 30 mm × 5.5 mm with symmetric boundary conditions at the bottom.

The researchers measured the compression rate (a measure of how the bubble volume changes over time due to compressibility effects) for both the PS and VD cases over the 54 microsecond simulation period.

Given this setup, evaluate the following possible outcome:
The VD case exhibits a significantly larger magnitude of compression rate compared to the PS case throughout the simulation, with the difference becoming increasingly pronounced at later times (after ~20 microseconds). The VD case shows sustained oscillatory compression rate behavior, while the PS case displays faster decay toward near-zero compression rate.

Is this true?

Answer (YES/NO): NO